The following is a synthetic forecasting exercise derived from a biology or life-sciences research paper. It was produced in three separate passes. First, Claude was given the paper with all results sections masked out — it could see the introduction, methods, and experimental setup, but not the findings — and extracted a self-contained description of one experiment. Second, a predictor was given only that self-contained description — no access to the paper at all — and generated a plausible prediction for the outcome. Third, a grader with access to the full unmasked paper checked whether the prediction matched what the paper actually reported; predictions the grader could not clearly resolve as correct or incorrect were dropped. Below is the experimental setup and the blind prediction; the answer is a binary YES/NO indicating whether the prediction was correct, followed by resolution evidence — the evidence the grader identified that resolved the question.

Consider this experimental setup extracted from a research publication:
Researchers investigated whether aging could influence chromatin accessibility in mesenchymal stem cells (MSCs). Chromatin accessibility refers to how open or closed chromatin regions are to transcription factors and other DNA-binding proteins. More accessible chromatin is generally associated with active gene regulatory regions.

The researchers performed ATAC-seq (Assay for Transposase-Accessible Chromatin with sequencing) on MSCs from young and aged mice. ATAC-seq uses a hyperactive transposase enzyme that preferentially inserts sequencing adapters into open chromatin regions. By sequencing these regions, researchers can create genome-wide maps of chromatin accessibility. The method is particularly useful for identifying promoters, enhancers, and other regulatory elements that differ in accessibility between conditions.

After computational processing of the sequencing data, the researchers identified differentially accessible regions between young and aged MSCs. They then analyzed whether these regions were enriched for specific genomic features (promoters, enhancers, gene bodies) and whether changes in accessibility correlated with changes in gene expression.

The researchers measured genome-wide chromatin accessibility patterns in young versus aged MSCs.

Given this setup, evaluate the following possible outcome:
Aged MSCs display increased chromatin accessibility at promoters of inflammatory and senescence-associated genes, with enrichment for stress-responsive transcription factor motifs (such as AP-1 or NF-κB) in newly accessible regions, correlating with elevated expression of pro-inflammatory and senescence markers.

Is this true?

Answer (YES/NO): NO